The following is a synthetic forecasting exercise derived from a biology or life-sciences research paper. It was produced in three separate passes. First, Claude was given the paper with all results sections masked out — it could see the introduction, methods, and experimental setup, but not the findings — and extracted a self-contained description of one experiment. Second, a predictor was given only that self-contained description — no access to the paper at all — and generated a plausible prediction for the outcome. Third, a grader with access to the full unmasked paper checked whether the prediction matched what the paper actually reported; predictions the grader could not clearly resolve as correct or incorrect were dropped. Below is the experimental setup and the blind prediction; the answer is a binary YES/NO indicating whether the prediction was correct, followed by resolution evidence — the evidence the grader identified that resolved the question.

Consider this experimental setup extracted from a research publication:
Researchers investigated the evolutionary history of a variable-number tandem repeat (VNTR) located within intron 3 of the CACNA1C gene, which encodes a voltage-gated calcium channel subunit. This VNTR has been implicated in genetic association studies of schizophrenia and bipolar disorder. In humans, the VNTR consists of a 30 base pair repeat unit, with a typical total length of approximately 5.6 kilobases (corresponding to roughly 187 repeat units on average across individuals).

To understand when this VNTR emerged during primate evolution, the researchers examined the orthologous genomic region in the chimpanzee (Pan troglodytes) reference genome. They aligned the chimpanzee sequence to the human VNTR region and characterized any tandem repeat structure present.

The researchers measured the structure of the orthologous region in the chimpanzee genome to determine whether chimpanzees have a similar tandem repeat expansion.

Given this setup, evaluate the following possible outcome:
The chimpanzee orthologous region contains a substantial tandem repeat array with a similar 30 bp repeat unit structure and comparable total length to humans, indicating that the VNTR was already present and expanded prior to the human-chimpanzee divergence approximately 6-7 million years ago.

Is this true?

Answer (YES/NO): NO